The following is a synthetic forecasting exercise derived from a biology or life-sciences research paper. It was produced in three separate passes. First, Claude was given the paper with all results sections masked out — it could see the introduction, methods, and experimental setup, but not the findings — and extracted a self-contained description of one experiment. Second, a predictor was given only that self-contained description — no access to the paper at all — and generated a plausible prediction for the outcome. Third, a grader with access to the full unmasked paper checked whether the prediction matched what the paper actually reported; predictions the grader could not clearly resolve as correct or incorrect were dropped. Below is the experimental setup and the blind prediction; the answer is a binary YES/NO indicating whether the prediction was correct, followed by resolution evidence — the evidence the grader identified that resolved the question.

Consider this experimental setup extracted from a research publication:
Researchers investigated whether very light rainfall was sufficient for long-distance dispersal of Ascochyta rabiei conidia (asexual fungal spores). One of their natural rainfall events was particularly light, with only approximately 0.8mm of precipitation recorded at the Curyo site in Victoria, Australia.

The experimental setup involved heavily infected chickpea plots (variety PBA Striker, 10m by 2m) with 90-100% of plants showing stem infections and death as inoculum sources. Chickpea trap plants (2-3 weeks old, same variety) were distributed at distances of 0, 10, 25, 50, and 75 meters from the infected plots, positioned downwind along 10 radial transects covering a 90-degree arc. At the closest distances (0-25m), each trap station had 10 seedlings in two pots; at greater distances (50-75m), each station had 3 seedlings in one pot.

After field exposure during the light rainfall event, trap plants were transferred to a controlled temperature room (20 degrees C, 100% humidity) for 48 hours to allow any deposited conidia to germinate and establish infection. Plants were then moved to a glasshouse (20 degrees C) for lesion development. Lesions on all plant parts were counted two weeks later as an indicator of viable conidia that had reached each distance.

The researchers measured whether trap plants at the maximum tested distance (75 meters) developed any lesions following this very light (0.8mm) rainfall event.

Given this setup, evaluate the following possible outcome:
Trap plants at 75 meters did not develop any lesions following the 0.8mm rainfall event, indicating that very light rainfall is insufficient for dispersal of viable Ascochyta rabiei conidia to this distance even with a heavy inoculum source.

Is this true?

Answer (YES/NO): NO